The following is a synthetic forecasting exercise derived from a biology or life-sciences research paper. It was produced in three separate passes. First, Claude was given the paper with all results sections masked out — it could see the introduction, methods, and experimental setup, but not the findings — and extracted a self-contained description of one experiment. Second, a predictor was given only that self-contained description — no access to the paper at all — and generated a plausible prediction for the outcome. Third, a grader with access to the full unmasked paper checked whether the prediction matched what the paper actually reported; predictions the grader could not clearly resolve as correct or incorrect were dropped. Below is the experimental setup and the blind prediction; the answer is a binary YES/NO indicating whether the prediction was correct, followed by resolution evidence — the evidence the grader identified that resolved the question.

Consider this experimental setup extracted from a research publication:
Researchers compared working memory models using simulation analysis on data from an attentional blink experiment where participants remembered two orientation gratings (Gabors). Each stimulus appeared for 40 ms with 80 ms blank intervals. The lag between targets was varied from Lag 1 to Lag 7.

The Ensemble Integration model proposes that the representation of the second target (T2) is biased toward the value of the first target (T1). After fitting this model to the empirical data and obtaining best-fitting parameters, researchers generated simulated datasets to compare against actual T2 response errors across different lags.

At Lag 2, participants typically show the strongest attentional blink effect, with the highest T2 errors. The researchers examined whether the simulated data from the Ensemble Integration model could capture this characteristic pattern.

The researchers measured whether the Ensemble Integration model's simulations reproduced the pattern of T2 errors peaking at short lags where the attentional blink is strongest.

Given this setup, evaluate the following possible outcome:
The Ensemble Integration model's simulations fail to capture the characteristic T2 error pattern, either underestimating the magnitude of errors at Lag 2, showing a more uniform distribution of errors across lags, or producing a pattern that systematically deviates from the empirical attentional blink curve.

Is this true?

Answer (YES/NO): YES